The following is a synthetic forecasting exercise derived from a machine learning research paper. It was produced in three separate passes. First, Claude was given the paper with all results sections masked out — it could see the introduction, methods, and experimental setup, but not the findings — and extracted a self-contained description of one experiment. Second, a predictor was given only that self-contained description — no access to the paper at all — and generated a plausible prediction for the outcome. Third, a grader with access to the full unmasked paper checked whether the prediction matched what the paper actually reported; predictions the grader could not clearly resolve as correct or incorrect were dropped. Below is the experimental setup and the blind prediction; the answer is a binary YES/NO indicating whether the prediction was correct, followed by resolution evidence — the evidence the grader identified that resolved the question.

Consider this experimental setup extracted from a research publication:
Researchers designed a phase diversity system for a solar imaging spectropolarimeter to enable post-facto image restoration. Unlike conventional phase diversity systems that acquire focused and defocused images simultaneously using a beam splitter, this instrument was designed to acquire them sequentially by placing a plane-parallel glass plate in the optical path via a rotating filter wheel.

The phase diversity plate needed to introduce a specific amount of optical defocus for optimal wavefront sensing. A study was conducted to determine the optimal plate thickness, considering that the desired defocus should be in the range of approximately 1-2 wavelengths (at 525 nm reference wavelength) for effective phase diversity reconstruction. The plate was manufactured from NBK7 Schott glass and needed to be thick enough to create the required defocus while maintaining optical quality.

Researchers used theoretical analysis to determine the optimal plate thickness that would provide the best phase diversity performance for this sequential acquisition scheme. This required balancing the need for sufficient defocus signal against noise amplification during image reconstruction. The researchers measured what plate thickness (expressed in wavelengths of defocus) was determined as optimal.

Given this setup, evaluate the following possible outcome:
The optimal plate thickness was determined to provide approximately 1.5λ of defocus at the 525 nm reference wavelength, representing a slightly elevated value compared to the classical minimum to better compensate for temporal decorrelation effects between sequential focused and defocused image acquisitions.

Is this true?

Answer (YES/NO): YES